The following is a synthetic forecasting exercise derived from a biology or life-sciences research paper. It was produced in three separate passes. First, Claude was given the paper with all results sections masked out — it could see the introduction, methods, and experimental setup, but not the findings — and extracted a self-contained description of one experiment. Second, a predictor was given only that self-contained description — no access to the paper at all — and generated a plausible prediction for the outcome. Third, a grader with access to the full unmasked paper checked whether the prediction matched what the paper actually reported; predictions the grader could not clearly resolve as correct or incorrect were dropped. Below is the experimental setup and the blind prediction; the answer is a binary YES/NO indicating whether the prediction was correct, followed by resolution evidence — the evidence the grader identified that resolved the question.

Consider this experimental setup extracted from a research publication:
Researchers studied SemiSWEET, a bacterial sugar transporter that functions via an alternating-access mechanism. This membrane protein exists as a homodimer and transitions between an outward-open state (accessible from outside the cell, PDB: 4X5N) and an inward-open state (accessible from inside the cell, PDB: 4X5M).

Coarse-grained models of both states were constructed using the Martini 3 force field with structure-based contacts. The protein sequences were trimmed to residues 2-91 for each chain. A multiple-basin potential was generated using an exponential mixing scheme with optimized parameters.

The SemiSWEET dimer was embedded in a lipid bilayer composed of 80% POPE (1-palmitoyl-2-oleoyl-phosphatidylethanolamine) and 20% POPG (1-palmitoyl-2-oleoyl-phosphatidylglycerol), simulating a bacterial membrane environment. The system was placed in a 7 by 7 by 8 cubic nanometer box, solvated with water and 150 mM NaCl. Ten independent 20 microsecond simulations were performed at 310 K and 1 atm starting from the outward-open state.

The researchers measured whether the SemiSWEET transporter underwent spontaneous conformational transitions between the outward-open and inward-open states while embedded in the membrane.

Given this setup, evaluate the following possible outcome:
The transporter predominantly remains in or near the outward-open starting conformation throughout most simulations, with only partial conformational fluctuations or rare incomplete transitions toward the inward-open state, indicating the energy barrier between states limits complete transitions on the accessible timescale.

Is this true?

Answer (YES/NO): NO